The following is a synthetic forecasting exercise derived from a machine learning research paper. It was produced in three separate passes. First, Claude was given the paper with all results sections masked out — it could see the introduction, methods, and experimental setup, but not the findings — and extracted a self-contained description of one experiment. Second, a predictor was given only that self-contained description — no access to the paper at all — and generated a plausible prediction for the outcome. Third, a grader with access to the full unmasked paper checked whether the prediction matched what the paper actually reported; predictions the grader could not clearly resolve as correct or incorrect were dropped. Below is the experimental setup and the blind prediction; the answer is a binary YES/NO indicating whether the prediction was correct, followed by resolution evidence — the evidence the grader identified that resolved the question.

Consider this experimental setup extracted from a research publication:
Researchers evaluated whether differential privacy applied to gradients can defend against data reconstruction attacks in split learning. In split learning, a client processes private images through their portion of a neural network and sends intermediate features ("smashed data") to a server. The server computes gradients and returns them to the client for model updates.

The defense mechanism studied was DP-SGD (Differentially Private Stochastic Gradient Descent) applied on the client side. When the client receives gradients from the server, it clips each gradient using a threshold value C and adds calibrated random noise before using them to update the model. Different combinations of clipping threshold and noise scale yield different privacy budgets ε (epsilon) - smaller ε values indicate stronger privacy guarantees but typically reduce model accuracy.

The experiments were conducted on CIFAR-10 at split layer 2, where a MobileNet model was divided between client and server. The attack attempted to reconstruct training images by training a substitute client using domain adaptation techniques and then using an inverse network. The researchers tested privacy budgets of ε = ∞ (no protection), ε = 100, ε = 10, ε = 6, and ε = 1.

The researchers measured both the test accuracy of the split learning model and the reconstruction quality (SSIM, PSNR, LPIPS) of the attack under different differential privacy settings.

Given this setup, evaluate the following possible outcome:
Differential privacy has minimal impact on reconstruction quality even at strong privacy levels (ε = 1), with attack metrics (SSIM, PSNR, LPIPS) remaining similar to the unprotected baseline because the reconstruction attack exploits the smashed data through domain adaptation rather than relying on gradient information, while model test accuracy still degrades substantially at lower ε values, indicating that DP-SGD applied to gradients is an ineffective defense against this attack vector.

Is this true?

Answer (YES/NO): NO